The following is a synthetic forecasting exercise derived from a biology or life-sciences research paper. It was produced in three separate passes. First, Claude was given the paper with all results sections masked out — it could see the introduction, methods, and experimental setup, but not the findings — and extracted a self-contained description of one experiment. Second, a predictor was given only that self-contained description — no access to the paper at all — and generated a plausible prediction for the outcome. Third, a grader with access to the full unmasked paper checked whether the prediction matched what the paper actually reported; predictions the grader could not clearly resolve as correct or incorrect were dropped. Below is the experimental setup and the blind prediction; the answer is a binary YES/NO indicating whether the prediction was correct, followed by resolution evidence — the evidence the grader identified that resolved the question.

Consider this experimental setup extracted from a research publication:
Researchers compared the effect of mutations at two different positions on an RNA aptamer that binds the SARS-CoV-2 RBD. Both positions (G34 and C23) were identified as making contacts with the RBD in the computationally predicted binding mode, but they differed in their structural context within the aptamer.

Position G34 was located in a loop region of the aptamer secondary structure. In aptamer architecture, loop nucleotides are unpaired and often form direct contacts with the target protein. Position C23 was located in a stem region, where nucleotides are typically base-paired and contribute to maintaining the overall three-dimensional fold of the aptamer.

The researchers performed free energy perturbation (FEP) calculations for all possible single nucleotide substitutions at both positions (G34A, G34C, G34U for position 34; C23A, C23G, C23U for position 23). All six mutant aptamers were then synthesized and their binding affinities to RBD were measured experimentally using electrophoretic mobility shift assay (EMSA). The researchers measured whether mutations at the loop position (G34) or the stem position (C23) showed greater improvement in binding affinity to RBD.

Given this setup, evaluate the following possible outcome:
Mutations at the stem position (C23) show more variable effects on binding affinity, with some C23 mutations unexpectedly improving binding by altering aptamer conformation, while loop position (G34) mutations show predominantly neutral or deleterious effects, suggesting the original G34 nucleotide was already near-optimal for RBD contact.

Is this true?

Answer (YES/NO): NO